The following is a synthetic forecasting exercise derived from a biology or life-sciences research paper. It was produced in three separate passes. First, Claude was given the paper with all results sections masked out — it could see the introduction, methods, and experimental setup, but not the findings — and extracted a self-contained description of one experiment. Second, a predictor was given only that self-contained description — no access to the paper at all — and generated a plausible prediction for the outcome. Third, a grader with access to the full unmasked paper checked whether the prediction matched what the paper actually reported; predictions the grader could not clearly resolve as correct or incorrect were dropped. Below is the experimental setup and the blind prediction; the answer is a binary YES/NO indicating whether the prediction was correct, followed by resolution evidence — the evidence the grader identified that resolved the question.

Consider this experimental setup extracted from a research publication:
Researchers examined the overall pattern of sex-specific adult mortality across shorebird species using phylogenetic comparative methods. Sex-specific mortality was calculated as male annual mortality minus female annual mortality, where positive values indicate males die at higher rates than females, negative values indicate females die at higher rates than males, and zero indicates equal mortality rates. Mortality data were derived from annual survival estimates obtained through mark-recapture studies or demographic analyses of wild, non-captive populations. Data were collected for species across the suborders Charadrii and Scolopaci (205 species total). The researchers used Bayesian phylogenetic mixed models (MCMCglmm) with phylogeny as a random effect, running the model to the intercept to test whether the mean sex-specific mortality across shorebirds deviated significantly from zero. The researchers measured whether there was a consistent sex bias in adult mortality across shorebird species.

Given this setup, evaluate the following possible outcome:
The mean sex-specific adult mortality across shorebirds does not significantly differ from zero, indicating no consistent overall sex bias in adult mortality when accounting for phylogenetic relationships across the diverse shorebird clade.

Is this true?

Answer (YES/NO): YES